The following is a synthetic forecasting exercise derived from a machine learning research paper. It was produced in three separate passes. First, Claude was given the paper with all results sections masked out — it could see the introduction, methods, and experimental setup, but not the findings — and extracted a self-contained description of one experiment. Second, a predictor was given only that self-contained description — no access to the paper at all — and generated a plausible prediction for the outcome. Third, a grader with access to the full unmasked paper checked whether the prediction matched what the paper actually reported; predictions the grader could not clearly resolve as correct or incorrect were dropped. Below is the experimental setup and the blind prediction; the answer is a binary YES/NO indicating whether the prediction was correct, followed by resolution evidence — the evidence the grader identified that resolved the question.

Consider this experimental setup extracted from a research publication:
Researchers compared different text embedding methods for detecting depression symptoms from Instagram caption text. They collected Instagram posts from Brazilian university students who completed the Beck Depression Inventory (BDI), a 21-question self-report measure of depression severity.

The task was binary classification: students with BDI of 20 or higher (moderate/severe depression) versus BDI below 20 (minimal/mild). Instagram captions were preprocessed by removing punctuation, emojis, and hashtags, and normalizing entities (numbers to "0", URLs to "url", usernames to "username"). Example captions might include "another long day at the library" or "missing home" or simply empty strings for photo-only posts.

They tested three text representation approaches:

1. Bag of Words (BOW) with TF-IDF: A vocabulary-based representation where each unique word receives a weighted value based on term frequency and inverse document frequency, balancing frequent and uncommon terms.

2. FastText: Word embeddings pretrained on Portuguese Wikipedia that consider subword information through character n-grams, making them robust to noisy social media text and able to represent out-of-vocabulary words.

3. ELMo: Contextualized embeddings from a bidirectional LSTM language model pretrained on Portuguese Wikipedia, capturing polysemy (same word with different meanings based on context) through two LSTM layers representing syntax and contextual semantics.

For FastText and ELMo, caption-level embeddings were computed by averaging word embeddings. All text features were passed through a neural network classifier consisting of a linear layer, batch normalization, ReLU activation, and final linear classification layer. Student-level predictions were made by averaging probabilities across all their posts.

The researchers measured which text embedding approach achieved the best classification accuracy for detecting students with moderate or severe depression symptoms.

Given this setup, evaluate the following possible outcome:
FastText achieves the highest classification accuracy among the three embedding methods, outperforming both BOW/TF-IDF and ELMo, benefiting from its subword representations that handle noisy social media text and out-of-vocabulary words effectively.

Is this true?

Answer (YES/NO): NO